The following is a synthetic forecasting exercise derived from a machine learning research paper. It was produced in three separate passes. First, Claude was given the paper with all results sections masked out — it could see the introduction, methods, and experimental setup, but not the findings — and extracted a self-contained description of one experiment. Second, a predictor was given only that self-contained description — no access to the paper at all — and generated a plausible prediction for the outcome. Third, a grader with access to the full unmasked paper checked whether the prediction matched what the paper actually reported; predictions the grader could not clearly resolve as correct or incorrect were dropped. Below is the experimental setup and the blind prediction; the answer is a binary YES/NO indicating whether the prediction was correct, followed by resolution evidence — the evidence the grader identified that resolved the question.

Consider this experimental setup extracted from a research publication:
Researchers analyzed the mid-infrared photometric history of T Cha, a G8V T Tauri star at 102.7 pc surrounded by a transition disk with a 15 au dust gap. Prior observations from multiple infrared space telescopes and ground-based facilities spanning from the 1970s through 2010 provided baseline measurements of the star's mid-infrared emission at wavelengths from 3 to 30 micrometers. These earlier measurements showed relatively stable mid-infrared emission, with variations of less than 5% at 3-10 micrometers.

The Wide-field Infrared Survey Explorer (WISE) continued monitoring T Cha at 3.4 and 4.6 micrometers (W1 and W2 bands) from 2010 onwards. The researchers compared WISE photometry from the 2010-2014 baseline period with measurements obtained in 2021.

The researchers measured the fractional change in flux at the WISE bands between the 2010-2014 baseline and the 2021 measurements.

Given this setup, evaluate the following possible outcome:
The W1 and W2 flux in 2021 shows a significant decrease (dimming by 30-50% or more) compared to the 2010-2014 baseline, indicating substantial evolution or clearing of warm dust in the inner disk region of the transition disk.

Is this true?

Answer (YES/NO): YES